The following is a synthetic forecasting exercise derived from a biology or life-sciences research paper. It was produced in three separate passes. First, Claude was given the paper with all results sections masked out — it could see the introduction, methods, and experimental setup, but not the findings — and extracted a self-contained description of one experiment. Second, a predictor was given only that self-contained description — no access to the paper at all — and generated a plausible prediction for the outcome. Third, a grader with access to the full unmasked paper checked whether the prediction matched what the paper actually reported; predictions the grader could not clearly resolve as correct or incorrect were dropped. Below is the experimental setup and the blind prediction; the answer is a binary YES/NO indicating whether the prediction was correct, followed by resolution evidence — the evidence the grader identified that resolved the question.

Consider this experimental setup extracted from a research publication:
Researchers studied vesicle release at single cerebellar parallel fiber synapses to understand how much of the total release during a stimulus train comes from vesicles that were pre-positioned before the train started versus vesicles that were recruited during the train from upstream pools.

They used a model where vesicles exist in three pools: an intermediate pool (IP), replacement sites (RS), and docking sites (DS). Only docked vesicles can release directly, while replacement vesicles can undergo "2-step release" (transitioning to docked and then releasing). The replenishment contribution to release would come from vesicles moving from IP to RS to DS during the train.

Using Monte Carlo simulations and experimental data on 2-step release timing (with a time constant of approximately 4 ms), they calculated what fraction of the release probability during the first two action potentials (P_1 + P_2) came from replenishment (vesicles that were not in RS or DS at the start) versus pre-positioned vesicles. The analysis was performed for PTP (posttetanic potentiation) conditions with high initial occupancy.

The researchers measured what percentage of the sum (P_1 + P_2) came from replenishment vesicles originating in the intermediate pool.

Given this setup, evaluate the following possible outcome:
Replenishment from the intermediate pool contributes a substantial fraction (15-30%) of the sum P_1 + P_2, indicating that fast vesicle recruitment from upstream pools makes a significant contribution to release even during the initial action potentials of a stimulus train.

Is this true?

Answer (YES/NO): NO